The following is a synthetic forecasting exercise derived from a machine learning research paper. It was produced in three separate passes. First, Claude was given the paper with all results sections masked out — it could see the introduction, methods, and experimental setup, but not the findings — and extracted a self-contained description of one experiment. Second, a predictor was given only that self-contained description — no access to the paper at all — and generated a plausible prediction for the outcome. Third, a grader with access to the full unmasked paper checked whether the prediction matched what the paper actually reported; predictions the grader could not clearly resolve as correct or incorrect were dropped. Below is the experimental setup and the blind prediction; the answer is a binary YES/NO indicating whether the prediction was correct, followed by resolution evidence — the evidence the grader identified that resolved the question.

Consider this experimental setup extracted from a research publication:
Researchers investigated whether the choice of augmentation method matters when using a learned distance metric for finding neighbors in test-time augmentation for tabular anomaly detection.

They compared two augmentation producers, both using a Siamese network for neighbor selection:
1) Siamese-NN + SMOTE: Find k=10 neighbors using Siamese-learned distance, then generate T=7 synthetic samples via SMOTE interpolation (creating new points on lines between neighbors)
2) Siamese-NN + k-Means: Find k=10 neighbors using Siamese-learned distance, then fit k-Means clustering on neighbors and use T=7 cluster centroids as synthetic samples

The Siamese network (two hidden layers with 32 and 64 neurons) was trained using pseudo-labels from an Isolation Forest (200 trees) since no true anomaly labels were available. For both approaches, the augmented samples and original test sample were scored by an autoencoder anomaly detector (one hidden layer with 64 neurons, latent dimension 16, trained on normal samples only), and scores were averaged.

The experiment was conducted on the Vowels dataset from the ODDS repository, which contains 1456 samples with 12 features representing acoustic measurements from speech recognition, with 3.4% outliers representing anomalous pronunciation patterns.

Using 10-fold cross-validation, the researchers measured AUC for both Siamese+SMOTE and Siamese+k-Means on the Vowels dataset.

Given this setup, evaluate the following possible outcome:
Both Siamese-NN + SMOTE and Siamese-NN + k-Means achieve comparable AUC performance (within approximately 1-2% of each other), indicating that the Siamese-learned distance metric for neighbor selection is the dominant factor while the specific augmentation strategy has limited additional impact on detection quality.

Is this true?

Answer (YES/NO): NO